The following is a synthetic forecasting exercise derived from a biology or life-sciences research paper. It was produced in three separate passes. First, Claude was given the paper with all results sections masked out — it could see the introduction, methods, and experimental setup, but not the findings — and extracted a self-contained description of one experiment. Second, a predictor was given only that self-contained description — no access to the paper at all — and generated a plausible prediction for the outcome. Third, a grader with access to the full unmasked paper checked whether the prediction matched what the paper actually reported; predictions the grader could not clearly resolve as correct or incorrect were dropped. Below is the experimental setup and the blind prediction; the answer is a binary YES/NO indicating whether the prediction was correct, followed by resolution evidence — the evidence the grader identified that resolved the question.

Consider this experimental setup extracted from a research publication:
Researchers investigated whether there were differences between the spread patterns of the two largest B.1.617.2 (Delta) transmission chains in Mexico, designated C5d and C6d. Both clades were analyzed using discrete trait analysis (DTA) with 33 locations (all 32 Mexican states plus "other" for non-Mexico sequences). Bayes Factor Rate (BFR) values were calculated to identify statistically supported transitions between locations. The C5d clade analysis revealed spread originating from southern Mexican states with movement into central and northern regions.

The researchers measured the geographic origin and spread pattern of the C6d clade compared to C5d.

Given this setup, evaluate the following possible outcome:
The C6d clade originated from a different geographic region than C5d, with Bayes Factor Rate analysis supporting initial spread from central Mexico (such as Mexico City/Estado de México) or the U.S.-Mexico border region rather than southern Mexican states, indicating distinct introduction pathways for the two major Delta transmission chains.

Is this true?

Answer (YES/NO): YES